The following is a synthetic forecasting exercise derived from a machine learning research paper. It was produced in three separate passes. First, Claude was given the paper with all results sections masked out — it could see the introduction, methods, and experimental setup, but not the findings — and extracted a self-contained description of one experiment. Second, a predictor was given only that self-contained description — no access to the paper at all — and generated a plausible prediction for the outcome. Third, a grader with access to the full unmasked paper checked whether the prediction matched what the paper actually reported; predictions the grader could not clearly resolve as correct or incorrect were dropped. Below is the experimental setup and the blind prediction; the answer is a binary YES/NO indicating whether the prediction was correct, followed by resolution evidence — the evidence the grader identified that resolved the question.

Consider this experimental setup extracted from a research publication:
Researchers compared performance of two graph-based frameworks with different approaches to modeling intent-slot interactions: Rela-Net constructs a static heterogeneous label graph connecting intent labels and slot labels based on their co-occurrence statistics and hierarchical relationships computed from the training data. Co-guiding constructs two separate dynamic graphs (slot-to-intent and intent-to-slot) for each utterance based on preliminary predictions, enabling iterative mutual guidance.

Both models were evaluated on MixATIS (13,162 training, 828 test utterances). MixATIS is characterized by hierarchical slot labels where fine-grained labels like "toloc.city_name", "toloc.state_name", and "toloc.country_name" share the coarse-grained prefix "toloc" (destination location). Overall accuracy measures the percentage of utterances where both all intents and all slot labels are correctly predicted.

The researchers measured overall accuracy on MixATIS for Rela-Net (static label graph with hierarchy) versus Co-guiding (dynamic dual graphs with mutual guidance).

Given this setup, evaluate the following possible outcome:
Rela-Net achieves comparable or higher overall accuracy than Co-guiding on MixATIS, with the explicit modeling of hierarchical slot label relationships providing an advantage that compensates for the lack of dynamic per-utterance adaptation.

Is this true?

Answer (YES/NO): YES